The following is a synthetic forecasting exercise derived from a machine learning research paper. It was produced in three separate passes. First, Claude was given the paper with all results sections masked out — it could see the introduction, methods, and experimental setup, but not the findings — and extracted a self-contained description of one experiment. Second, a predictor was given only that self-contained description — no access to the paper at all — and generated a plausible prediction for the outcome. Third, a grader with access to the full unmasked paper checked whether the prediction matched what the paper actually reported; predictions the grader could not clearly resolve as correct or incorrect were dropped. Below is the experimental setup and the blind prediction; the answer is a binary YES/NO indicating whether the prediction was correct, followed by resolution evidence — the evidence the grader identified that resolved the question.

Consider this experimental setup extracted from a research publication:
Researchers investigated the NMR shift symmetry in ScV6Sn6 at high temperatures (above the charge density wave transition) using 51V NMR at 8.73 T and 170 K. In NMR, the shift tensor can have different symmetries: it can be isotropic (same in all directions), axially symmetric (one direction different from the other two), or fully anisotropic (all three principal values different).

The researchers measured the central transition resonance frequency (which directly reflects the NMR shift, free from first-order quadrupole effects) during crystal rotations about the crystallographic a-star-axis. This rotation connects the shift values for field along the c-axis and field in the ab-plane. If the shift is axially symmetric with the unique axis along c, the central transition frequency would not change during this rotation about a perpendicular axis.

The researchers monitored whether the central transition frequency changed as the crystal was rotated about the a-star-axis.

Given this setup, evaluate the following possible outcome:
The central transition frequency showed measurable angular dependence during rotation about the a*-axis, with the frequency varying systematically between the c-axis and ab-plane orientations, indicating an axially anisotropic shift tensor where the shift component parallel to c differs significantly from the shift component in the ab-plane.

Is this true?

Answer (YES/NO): NO